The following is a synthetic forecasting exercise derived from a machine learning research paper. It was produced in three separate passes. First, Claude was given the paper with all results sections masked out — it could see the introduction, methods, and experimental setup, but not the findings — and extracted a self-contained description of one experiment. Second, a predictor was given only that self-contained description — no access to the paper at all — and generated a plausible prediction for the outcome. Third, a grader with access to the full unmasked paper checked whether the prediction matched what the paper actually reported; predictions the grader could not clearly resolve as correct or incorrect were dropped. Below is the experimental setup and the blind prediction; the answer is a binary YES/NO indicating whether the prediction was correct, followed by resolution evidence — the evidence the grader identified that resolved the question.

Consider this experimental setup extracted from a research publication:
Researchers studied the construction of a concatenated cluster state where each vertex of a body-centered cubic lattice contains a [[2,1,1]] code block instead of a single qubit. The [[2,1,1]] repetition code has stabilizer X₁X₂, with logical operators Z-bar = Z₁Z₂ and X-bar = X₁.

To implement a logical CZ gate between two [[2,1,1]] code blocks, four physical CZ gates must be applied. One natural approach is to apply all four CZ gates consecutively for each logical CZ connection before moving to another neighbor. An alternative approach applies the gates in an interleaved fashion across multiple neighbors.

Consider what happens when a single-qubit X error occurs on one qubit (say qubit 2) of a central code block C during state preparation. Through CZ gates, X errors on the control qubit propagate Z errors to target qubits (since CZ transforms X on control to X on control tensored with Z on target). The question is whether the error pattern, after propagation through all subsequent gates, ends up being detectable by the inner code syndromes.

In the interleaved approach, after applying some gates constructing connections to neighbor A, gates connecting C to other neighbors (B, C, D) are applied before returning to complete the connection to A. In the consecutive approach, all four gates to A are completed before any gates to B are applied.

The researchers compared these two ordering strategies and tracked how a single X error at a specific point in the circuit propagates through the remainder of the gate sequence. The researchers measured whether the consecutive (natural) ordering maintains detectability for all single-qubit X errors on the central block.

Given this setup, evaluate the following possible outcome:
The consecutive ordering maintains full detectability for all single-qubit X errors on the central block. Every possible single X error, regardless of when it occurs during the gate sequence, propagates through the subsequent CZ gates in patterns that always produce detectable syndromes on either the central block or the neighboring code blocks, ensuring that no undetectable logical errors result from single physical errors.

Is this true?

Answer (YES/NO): NO